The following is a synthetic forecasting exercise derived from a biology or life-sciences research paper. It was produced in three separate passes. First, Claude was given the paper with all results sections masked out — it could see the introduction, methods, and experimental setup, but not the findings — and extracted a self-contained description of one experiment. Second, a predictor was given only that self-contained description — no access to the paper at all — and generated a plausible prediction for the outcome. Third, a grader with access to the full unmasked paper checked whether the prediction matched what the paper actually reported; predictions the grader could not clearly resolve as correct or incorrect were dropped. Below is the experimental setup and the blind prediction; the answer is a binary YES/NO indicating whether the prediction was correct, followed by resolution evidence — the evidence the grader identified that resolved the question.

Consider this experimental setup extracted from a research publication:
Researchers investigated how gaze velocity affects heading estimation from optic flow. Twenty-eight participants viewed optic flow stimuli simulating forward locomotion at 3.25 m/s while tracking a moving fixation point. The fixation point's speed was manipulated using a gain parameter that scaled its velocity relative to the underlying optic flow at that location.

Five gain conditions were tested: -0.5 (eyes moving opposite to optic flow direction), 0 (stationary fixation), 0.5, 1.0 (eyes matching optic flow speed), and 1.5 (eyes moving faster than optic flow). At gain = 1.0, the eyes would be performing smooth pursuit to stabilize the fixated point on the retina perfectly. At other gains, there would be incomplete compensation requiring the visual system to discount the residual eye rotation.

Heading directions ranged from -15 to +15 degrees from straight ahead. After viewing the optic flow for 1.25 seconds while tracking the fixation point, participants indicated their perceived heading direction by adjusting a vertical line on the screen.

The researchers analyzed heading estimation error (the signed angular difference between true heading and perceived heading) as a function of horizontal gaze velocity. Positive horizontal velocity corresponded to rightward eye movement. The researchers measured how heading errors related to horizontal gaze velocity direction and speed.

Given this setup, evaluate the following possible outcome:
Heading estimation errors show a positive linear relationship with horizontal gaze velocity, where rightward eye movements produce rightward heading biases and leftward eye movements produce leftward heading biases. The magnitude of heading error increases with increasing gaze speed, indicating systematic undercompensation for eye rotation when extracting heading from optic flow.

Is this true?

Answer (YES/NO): YES